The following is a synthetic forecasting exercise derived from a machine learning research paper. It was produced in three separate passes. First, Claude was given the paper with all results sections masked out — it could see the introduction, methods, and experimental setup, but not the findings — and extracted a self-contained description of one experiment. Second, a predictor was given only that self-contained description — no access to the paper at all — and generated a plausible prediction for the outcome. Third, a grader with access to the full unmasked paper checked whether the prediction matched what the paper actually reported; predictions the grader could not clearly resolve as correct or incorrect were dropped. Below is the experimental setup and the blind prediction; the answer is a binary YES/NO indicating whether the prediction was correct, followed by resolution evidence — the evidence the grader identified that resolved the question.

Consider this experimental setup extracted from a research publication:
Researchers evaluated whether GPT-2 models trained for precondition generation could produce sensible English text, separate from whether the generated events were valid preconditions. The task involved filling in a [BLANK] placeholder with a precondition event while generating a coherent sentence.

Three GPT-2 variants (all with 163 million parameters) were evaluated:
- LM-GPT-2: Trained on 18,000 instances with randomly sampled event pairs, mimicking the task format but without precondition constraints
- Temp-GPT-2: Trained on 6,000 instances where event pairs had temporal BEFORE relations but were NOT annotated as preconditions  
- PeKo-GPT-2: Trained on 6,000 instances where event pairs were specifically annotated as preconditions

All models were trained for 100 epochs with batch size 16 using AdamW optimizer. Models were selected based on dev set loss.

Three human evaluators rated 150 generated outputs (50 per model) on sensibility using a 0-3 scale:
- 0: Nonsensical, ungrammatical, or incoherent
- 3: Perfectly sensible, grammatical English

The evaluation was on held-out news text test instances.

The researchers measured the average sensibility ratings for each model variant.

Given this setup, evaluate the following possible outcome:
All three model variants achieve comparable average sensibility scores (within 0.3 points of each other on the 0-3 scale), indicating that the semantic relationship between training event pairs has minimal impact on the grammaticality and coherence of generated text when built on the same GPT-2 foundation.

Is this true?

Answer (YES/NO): NO